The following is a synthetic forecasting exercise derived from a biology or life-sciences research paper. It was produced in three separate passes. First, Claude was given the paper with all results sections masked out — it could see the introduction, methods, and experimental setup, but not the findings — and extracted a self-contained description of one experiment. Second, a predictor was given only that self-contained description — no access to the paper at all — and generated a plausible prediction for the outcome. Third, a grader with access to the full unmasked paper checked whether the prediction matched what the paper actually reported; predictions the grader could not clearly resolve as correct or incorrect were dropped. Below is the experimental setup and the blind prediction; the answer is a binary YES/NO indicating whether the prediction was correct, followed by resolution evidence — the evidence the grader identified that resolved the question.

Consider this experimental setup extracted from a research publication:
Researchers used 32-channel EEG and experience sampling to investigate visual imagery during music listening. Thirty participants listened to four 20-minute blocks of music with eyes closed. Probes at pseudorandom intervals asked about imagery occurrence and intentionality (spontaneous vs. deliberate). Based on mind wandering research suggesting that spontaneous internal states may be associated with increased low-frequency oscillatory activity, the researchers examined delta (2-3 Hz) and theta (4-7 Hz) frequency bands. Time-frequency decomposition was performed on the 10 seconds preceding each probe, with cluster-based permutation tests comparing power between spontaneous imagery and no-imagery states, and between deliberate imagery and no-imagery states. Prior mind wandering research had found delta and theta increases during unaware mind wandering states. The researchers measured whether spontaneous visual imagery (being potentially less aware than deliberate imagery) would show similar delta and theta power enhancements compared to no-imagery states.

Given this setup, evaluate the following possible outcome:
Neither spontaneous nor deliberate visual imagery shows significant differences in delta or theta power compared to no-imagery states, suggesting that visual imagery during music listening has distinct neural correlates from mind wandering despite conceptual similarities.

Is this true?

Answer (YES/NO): YES